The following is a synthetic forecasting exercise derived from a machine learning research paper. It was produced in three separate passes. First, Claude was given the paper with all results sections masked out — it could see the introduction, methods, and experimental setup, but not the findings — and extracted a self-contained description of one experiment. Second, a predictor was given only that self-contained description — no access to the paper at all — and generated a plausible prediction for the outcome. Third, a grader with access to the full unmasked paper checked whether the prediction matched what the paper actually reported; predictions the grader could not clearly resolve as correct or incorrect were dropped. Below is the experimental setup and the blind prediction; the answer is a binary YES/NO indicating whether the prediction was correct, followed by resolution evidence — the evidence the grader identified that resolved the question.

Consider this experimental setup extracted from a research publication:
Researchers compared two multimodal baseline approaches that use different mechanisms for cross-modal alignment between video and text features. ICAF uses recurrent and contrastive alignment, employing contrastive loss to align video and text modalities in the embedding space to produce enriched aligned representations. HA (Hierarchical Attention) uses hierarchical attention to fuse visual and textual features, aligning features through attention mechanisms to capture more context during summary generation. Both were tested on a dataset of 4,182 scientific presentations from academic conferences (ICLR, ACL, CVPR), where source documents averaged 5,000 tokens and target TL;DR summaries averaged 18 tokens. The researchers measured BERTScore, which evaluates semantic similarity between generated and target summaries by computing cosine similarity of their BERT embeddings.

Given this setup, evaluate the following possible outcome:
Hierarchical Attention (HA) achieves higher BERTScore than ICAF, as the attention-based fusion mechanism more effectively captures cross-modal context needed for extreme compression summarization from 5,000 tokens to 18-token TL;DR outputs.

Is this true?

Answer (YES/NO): NO